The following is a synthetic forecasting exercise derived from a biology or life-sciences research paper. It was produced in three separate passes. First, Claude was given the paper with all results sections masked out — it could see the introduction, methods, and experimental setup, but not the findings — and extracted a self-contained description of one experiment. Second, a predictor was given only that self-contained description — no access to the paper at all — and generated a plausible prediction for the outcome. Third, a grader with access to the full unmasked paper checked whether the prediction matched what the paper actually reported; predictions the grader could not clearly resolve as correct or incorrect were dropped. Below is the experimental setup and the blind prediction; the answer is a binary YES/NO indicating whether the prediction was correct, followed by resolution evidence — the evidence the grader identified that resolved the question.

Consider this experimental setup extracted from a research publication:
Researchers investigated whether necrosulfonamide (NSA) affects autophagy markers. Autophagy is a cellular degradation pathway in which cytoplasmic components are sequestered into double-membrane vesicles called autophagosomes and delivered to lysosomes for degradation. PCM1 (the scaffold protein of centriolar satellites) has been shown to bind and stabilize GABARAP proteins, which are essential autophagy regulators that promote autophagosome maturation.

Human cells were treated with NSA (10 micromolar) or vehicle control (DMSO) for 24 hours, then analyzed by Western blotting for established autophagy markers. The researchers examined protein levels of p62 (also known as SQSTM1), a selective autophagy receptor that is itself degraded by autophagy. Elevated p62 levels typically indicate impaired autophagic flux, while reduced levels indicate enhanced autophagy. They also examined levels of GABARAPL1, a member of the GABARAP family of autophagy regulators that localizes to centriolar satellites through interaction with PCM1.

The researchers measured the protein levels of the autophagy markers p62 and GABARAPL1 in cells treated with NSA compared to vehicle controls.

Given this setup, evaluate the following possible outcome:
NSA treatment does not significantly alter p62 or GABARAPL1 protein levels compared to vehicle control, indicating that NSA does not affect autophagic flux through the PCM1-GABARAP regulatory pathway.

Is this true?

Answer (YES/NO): NO